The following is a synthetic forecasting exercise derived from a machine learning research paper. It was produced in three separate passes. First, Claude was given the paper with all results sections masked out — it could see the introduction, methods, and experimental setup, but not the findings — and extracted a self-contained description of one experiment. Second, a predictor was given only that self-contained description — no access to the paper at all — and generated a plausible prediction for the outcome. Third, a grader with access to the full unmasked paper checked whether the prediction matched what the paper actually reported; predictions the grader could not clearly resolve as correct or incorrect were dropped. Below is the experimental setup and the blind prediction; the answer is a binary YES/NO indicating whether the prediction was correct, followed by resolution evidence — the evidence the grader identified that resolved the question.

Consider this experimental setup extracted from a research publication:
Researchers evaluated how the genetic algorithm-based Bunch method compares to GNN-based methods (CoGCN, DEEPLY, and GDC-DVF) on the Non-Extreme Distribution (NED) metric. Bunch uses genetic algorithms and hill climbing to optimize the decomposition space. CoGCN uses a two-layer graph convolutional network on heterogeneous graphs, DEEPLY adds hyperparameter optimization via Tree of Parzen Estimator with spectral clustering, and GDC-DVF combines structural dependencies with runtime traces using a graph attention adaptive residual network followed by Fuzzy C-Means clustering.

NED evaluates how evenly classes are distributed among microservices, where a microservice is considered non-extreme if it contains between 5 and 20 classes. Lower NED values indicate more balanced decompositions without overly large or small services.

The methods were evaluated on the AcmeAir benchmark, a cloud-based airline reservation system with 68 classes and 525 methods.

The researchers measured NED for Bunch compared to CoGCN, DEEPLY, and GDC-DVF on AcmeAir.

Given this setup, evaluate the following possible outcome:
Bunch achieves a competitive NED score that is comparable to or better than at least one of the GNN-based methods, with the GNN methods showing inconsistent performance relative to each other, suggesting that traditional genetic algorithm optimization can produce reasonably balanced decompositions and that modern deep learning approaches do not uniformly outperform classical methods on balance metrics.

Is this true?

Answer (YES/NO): YES